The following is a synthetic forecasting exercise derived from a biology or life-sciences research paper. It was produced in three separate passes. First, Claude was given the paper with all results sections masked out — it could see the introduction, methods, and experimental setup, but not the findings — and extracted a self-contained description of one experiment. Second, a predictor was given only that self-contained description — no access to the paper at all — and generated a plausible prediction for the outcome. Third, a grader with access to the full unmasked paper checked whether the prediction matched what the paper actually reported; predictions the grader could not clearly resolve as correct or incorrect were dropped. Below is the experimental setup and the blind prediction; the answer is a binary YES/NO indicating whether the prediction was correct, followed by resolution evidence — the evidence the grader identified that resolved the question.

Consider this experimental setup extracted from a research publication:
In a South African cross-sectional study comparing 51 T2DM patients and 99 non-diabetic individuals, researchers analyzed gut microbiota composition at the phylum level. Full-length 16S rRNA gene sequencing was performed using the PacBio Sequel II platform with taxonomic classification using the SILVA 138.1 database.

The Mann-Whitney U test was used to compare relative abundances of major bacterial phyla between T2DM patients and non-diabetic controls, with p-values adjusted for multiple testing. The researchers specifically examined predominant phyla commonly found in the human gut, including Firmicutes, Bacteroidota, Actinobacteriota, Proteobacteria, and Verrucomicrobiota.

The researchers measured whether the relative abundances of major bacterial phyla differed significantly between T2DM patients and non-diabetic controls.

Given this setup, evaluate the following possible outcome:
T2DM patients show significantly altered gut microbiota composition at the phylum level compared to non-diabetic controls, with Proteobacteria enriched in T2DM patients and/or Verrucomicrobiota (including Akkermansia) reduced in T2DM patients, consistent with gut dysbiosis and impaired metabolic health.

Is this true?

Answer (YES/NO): YES